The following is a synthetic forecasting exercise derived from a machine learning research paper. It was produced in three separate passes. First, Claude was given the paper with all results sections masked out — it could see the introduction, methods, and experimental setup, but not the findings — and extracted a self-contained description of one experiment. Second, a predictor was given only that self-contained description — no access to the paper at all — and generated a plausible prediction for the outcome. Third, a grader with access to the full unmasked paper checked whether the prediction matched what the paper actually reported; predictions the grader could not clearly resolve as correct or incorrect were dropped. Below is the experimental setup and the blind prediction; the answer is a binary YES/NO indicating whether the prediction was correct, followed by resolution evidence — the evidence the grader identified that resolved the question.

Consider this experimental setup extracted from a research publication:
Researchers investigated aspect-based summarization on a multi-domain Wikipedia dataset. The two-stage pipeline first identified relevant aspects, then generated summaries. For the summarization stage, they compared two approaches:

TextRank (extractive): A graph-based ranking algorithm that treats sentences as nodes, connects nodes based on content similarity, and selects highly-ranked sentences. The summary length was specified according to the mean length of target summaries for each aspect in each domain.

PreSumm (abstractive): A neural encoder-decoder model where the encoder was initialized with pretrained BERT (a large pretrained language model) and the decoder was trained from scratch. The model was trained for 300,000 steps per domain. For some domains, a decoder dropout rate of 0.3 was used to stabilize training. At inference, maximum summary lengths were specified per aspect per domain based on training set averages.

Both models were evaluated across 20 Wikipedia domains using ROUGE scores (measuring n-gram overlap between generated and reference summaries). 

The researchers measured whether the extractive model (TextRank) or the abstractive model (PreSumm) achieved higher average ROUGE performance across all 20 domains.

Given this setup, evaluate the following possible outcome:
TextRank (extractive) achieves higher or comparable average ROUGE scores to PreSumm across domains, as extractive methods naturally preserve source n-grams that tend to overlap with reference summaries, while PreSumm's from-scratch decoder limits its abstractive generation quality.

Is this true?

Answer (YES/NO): NO